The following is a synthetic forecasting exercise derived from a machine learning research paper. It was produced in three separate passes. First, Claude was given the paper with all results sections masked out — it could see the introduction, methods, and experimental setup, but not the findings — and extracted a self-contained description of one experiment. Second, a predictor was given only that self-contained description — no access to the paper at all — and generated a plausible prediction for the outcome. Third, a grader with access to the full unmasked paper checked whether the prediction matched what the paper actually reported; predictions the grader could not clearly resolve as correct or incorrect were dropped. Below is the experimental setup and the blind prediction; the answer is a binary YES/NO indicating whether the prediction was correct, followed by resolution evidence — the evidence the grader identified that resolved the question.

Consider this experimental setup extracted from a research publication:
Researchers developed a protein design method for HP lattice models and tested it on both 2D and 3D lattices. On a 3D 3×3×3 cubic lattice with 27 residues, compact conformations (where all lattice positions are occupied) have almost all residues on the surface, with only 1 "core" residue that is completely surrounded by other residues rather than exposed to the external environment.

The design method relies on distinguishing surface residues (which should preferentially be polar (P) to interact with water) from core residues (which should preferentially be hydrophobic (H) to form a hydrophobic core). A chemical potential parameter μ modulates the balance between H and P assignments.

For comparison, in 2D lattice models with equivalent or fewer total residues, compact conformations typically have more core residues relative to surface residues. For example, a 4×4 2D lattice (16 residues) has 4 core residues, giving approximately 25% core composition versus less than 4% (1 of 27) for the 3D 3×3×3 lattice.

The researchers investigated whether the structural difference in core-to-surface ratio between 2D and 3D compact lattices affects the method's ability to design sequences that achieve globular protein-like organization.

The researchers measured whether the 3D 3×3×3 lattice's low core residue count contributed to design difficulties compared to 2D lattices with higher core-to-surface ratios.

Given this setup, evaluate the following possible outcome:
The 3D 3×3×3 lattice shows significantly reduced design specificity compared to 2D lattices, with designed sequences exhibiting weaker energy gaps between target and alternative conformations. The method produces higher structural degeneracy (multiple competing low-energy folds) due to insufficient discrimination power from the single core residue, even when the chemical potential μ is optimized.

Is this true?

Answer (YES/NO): YES